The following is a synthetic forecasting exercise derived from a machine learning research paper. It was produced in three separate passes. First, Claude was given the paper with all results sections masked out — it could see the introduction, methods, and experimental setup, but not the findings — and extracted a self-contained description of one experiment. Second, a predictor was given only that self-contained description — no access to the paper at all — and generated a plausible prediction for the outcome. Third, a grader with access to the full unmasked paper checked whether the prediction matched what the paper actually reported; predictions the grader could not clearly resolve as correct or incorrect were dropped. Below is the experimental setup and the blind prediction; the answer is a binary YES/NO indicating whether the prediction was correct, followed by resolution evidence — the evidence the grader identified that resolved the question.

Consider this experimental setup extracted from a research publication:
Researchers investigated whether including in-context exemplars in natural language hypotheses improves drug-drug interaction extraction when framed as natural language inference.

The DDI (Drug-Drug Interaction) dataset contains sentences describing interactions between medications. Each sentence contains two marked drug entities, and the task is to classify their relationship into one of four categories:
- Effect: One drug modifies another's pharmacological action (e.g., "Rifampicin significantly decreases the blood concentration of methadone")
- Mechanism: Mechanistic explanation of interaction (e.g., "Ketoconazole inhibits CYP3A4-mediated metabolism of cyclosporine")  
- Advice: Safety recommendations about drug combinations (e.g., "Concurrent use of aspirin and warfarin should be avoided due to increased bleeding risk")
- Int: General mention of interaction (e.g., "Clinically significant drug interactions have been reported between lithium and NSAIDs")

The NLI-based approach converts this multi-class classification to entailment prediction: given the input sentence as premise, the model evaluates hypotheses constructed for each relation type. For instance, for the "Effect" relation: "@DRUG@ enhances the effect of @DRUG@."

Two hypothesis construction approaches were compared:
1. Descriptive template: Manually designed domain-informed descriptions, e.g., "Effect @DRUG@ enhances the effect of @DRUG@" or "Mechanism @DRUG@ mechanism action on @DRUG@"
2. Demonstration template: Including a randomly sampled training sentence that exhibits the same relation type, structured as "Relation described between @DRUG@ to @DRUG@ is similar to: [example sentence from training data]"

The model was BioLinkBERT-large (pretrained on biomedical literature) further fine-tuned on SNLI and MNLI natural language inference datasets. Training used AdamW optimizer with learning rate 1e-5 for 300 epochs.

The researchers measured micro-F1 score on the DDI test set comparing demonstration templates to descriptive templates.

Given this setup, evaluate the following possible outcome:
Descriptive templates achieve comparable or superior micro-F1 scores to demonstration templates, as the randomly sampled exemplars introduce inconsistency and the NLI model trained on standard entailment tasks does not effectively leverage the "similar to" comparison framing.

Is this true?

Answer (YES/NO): YES